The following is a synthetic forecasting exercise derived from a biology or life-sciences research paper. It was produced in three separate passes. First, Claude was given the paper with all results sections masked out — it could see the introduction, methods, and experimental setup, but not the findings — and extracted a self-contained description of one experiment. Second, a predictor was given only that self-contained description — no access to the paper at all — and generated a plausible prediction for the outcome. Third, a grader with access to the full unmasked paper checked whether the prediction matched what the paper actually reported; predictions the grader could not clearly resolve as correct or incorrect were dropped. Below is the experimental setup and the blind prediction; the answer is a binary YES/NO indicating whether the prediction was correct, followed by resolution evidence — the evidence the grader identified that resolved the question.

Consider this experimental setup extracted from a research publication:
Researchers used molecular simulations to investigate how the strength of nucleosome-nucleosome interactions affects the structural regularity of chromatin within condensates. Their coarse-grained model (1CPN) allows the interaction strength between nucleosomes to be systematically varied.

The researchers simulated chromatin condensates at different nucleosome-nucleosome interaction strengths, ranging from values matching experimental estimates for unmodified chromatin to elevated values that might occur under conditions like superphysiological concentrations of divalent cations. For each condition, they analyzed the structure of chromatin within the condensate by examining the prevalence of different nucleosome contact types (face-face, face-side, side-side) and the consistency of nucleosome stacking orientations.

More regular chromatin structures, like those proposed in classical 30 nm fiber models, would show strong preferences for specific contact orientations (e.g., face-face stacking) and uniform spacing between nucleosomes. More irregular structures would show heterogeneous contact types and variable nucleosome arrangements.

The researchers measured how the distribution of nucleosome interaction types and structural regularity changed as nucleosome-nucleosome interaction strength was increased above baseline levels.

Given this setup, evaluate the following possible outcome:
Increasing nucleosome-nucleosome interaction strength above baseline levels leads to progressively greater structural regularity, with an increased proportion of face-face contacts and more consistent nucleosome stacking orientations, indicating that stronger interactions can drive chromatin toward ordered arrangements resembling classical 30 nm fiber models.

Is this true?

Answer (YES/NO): NO